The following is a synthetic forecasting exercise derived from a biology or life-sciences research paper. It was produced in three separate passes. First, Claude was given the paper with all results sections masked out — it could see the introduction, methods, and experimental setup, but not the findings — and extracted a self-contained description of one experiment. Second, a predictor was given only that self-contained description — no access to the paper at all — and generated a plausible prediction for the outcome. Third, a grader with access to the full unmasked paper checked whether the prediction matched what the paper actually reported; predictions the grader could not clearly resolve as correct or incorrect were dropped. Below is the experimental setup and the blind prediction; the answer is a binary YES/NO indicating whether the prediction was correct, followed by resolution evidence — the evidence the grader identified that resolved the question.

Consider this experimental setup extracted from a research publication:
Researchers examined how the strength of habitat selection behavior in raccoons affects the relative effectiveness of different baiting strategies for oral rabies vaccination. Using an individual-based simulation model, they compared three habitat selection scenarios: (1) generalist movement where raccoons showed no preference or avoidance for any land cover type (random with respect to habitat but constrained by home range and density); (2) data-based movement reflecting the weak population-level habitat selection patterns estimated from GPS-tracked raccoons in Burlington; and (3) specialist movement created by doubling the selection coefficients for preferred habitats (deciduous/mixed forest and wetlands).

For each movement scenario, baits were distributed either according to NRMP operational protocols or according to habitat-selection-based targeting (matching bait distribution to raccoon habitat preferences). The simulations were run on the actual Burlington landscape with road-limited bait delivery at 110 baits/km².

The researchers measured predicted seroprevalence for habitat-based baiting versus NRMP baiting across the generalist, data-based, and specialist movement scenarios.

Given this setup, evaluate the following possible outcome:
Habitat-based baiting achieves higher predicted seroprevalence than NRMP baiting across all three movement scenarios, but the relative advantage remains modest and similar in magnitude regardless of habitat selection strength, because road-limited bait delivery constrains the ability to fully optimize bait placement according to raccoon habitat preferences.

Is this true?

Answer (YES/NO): NO